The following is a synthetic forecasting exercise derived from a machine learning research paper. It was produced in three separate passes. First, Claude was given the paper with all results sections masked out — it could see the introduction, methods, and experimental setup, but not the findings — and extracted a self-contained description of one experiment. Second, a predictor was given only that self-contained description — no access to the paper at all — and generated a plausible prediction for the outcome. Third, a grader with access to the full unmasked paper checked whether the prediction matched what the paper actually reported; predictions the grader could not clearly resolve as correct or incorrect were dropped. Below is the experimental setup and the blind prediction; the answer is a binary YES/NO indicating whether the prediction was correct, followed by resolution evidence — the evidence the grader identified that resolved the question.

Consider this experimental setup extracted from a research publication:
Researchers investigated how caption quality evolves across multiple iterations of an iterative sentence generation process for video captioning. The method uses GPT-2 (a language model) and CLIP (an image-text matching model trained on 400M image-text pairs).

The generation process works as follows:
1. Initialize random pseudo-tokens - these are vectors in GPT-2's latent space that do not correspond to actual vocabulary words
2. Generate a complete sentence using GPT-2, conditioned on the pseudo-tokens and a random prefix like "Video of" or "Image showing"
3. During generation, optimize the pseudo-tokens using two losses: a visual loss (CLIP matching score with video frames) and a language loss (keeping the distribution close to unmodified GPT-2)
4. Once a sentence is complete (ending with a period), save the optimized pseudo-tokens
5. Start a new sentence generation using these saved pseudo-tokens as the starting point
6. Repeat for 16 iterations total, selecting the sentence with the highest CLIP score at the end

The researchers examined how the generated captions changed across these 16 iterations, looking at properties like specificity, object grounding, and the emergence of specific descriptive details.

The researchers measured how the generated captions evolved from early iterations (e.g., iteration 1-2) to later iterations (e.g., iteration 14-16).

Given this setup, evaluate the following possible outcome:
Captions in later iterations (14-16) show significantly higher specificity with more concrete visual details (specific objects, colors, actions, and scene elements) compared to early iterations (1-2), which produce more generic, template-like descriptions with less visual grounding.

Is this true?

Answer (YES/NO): YES